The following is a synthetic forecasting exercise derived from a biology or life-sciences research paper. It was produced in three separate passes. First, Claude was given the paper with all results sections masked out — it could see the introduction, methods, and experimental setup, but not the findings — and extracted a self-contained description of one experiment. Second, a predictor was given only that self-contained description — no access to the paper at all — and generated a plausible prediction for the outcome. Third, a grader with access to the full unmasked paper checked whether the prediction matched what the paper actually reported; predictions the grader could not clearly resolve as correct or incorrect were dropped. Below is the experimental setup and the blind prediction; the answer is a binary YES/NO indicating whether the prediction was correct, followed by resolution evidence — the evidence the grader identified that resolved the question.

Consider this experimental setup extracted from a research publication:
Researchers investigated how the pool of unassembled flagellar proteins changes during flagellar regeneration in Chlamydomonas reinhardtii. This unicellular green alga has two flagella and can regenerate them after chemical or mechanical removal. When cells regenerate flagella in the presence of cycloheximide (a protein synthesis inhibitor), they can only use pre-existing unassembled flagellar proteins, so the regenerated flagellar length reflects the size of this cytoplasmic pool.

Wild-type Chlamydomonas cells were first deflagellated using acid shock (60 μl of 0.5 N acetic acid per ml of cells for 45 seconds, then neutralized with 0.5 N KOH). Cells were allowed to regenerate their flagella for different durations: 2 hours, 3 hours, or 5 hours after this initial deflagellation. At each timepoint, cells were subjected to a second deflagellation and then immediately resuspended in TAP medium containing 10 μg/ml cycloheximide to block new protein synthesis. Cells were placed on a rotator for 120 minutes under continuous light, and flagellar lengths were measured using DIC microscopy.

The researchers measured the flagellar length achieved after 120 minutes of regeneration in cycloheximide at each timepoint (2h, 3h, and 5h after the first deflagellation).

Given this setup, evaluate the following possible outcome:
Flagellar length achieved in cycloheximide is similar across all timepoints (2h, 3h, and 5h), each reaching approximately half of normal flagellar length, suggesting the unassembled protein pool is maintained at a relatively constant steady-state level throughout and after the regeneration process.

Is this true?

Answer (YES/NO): NO